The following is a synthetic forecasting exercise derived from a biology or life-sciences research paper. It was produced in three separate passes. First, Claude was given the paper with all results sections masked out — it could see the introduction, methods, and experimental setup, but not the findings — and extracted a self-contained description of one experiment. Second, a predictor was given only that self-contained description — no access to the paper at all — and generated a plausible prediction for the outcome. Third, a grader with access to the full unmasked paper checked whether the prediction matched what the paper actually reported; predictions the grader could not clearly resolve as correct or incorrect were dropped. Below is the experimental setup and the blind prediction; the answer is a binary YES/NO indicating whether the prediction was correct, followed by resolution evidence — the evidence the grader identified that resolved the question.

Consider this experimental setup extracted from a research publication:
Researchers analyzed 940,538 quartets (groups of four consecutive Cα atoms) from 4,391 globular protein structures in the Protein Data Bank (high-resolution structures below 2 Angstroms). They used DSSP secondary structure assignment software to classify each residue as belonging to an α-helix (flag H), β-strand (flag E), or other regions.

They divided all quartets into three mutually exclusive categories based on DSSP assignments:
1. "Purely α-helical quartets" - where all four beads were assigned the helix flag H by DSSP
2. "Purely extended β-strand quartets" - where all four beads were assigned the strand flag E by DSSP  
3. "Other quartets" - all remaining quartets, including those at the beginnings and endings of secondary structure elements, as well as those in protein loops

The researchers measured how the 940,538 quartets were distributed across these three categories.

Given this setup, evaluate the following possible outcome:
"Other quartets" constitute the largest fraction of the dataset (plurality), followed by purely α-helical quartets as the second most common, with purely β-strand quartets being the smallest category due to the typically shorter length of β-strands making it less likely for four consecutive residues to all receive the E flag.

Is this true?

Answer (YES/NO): YES